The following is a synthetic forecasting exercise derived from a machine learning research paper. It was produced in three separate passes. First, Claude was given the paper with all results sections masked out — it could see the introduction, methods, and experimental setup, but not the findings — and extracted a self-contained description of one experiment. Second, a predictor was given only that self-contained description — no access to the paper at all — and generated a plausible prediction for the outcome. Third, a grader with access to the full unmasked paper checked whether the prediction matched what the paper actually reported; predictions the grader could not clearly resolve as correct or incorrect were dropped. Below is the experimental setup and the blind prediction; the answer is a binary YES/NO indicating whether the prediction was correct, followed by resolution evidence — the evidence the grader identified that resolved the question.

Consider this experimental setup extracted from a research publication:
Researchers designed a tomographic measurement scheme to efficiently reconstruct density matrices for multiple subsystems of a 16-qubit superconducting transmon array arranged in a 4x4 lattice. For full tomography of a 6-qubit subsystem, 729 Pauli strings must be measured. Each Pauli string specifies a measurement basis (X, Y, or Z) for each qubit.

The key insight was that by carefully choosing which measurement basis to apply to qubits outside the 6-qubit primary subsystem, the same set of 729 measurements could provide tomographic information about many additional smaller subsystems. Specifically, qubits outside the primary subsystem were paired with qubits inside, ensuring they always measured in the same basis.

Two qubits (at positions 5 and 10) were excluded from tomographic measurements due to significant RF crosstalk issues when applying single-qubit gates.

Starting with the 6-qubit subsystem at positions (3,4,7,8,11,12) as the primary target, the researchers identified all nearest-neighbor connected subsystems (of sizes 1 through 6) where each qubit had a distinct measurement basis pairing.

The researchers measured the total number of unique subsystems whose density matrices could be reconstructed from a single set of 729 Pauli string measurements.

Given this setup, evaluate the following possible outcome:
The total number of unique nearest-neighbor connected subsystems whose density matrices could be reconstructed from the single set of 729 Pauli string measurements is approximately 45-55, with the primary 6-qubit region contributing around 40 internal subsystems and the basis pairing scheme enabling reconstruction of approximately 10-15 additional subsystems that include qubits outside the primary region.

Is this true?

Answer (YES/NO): NO